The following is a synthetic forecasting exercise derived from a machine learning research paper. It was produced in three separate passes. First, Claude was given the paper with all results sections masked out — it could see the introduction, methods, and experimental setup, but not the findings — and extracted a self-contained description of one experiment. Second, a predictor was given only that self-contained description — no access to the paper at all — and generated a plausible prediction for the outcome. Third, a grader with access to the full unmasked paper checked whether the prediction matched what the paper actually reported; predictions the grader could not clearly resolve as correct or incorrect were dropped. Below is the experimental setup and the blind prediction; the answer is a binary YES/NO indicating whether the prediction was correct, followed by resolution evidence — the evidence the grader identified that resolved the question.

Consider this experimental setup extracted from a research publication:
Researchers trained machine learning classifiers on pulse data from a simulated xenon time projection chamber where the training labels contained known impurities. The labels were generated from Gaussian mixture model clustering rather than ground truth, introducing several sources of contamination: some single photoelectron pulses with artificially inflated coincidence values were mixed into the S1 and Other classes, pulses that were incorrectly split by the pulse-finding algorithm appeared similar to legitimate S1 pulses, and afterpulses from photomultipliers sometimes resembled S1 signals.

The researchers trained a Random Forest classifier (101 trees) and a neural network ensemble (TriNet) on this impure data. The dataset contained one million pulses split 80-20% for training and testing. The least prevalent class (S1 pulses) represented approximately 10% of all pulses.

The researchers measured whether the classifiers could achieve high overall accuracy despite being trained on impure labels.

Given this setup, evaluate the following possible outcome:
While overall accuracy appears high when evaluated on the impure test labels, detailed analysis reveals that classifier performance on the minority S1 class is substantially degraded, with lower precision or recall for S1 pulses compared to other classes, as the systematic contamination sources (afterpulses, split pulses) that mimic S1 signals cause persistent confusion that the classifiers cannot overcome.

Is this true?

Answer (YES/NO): NO